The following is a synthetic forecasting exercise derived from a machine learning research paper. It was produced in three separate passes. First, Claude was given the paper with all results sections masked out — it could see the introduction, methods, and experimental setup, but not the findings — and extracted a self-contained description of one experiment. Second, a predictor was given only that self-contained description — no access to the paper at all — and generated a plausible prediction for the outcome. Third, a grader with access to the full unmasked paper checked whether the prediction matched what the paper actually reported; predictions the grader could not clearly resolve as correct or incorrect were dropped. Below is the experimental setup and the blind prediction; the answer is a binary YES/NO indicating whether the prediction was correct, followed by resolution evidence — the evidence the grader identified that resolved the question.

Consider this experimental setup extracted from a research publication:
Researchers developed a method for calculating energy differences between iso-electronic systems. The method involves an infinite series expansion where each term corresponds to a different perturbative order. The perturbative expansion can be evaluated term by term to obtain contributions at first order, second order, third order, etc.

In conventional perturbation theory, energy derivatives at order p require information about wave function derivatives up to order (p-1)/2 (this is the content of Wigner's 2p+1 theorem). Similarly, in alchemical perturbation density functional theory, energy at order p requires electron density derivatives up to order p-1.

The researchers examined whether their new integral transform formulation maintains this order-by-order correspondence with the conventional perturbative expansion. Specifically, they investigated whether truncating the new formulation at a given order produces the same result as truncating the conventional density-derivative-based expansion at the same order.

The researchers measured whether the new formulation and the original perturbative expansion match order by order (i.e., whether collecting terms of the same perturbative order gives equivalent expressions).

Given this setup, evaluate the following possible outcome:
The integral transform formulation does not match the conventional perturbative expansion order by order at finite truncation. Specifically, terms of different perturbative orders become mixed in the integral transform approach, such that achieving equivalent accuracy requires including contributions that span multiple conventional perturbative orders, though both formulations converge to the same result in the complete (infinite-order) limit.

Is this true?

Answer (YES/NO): NO